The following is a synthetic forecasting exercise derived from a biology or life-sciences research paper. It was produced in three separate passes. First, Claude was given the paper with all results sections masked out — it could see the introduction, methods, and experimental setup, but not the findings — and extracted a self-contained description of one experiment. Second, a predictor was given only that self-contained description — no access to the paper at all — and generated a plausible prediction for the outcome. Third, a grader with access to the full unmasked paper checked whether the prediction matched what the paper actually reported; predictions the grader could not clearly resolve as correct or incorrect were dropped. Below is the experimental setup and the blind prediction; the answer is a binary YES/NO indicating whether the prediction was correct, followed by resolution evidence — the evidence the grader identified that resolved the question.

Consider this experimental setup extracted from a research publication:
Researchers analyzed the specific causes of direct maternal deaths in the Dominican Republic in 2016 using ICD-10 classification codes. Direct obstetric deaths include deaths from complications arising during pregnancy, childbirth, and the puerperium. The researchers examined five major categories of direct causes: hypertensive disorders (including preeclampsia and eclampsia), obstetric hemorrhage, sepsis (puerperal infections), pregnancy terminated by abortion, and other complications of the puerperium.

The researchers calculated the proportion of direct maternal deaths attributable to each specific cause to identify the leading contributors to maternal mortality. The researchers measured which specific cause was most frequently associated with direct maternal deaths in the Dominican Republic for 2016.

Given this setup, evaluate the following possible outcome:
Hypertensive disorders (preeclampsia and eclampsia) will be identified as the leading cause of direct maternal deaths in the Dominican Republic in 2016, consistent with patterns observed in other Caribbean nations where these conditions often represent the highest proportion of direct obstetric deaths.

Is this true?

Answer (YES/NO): YES